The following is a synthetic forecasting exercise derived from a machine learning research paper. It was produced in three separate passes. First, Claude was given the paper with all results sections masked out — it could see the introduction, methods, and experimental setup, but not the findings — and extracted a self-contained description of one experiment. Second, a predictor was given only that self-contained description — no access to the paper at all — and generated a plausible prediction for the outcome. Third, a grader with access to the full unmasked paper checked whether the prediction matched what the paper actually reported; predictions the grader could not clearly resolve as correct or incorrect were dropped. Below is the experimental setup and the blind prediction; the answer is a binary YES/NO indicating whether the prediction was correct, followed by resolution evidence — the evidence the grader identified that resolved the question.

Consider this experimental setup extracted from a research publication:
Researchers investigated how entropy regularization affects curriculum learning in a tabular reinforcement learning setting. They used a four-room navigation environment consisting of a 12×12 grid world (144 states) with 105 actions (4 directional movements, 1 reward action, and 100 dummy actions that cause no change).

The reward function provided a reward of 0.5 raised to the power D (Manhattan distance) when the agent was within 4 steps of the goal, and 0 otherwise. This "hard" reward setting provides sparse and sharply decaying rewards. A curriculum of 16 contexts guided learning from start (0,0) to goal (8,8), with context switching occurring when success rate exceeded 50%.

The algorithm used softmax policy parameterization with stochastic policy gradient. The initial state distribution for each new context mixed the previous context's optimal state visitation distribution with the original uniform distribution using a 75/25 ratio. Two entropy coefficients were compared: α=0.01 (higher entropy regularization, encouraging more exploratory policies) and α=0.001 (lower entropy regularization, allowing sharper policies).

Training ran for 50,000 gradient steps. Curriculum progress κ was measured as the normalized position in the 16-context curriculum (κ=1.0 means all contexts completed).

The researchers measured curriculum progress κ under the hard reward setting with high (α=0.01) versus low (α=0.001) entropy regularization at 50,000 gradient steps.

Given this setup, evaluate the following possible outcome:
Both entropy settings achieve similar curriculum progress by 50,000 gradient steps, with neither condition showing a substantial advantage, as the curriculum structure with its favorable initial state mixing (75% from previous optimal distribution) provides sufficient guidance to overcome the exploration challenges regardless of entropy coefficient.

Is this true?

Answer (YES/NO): NO